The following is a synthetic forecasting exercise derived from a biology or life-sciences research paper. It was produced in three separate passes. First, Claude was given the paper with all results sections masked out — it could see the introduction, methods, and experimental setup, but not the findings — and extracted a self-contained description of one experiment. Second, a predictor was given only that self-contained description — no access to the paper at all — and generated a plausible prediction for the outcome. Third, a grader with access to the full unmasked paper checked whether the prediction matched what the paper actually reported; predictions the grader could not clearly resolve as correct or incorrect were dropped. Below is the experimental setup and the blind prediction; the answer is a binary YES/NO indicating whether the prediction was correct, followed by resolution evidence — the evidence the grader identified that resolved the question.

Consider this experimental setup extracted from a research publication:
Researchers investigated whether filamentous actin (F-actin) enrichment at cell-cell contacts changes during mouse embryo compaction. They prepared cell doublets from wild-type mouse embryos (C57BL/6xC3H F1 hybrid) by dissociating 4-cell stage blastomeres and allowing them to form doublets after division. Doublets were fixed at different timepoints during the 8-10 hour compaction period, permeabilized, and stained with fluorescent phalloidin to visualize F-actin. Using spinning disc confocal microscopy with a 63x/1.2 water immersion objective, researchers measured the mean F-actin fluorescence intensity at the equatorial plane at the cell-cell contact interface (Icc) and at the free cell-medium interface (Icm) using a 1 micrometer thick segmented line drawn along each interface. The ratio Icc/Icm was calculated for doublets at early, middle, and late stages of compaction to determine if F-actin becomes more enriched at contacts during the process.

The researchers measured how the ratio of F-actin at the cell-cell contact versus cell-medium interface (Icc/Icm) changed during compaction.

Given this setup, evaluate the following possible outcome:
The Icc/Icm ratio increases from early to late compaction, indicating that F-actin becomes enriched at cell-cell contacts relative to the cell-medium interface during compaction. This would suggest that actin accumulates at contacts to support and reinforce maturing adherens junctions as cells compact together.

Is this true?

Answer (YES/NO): NO